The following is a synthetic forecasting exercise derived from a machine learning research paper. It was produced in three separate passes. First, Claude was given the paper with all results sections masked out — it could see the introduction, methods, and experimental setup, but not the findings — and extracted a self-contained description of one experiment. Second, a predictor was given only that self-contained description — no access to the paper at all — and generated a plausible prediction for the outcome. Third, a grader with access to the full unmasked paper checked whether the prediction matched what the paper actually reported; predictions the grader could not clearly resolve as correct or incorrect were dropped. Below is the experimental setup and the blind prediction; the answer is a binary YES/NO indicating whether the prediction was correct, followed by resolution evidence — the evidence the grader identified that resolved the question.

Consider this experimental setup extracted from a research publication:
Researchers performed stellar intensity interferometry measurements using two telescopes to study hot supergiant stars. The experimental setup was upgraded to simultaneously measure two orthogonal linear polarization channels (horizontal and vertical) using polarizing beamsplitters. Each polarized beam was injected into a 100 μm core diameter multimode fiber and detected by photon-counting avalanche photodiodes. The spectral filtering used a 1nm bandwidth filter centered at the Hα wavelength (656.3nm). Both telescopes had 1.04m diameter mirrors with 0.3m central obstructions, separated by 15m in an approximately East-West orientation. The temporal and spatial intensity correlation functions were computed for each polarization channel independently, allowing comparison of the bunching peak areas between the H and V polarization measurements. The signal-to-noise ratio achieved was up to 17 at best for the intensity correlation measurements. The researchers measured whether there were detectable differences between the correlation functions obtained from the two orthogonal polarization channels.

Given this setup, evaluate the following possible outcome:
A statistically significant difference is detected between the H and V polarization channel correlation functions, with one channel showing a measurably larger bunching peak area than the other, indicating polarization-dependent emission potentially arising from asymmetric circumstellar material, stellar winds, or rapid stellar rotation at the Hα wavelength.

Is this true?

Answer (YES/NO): NO